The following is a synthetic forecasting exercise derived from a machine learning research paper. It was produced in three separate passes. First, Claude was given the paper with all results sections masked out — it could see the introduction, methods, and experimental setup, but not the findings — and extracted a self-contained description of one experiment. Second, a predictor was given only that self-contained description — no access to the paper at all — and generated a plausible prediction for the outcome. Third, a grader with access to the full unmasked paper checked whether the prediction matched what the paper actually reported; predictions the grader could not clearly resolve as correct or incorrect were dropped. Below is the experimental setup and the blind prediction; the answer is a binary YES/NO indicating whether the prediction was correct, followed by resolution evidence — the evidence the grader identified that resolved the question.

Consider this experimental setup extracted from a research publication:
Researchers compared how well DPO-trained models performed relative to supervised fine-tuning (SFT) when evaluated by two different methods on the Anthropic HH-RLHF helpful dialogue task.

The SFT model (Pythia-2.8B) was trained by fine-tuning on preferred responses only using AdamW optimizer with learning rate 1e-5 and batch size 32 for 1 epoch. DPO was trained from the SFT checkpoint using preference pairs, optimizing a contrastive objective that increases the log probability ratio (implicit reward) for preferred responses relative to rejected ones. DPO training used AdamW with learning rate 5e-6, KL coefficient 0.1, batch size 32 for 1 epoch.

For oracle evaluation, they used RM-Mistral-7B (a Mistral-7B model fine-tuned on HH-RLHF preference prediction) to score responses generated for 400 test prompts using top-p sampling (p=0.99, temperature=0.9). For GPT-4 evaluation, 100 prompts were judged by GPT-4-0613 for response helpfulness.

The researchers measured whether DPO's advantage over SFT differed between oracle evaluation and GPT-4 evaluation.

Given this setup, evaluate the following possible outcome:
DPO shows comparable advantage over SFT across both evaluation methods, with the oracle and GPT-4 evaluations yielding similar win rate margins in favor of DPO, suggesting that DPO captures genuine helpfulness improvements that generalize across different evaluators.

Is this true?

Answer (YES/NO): NO